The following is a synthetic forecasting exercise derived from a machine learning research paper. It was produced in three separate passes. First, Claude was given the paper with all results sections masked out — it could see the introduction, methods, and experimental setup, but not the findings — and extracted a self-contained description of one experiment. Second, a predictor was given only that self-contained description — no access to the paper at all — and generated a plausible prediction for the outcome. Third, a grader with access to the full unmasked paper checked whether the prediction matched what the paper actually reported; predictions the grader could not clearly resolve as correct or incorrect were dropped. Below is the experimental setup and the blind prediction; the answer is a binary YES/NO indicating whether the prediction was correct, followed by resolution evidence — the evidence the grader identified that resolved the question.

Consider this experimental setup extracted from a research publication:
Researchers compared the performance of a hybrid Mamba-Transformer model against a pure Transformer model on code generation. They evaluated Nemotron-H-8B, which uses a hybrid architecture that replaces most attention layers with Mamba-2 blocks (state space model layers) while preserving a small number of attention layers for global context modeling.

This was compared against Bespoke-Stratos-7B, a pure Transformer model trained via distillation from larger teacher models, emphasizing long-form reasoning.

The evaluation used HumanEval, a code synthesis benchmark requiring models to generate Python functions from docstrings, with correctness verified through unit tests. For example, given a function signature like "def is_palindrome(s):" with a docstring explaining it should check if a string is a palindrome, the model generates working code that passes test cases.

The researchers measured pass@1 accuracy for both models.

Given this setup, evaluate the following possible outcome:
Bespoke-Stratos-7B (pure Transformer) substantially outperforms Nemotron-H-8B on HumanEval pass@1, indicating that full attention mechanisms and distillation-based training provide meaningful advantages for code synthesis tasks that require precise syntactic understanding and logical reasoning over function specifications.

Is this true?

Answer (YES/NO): NO